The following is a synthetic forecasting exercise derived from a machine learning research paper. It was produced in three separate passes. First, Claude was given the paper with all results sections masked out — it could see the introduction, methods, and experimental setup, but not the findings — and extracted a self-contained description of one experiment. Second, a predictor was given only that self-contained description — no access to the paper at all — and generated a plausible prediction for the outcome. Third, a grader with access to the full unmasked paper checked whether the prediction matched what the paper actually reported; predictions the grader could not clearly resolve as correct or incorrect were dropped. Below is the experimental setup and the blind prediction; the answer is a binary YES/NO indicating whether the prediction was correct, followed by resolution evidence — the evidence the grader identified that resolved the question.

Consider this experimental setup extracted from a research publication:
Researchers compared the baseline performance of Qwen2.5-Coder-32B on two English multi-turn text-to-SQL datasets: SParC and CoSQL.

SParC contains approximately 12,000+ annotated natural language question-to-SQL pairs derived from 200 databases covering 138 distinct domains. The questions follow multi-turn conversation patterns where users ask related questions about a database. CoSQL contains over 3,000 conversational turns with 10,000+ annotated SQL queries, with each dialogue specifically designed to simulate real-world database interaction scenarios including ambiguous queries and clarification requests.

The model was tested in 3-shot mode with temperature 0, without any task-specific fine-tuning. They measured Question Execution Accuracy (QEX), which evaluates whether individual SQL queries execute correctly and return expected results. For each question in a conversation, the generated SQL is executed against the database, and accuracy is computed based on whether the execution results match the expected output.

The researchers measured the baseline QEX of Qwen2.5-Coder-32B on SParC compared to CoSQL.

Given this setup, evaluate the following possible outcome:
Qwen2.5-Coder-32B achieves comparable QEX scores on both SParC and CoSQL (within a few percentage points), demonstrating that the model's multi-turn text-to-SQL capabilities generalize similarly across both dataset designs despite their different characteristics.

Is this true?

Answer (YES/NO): YES